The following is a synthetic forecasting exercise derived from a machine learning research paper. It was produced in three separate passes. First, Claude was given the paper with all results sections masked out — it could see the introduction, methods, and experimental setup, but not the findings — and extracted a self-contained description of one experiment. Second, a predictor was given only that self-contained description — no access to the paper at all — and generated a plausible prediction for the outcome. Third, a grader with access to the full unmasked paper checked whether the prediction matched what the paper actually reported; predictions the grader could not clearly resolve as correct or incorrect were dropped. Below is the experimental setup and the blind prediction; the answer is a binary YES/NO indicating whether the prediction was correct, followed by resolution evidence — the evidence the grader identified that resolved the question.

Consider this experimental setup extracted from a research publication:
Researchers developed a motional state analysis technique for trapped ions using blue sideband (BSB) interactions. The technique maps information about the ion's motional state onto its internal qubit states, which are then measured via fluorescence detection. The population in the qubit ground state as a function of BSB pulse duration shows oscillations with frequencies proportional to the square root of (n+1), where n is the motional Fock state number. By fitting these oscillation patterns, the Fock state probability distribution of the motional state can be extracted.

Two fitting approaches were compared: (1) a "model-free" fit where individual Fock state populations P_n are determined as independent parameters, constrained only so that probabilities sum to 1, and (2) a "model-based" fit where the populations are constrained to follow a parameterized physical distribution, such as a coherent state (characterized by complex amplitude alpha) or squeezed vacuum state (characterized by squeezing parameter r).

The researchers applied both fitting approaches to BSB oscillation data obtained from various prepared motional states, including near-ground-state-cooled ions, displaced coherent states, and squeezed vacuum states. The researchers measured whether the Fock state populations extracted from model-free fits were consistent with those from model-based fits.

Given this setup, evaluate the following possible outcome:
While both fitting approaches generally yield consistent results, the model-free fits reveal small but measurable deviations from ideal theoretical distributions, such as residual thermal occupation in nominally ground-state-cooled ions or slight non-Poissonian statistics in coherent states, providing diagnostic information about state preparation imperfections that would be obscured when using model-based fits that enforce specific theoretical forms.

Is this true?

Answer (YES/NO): NO